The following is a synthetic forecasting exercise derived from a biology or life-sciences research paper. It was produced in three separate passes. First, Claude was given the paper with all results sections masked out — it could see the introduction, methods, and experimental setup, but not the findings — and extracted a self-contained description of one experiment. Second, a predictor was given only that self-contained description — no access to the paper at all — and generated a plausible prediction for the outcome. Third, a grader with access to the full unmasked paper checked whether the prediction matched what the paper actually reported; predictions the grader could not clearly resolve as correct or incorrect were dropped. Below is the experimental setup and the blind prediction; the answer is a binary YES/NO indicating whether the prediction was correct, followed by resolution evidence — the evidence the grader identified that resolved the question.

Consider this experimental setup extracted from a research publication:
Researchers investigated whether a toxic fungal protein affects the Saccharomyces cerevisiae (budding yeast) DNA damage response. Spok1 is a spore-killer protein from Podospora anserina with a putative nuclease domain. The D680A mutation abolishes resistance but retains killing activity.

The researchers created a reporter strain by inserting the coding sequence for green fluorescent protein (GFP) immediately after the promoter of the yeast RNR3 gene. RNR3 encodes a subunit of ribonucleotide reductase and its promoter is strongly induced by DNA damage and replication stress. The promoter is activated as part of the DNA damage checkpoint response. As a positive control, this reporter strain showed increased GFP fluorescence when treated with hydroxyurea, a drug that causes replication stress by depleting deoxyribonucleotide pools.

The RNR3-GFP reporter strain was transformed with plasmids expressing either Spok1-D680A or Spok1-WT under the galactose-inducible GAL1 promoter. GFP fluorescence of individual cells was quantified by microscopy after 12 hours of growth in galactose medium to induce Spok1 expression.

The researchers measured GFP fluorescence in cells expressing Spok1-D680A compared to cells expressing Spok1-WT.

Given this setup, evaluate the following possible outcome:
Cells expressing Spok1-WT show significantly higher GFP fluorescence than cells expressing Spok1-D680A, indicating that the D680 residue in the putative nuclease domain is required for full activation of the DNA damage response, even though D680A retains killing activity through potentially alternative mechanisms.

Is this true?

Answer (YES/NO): NO